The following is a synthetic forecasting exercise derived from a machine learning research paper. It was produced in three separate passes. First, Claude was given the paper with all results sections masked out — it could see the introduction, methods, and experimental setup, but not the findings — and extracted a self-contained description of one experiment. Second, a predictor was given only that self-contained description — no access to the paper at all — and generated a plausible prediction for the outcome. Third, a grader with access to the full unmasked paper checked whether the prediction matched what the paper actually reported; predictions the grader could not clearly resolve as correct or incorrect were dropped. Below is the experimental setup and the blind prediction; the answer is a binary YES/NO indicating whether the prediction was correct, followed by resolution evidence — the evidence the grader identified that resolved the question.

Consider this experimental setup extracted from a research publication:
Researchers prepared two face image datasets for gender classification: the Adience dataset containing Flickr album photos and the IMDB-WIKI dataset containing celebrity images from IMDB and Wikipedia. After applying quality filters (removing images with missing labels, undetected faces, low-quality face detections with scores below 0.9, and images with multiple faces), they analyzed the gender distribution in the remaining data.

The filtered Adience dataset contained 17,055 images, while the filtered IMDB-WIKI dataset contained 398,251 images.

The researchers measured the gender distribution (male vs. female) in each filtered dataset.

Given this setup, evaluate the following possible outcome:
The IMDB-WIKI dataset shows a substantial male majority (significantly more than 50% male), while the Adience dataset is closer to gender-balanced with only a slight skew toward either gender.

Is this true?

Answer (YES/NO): YES